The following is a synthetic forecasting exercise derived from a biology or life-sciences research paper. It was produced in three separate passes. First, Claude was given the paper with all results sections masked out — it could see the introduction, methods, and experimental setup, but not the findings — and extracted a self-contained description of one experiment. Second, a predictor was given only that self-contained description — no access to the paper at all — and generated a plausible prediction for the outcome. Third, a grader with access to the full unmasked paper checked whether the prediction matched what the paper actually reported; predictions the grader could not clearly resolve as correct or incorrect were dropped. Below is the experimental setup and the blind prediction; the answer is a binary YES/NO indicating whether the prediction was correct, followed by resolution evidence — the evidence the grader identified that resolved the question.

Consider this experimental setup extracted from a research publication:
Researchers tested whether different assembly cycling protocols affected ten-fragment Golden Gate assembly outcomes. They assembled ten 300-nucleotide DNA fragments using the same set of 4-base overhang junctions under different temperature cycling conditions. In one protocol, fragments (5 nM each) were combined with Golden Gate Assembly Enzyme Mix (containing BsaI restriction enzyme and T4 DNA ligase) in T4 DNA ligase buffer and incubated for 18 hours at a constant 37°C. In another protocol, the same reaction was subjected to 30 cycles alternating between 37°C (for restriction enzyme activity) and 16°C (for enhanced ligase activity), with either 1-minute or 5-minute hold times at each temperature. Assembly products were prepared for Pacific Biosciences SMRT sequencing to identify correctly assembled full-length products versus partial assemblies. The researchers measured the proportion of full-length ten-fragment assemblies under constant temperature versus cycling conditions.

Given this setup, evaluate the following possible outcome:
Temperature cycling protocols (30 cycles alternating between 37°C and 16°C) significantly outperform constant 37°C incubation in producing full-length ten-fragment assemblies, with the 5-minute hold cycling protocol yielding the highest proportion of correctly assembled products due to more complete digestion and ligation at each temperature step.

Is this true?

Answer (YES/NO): NO